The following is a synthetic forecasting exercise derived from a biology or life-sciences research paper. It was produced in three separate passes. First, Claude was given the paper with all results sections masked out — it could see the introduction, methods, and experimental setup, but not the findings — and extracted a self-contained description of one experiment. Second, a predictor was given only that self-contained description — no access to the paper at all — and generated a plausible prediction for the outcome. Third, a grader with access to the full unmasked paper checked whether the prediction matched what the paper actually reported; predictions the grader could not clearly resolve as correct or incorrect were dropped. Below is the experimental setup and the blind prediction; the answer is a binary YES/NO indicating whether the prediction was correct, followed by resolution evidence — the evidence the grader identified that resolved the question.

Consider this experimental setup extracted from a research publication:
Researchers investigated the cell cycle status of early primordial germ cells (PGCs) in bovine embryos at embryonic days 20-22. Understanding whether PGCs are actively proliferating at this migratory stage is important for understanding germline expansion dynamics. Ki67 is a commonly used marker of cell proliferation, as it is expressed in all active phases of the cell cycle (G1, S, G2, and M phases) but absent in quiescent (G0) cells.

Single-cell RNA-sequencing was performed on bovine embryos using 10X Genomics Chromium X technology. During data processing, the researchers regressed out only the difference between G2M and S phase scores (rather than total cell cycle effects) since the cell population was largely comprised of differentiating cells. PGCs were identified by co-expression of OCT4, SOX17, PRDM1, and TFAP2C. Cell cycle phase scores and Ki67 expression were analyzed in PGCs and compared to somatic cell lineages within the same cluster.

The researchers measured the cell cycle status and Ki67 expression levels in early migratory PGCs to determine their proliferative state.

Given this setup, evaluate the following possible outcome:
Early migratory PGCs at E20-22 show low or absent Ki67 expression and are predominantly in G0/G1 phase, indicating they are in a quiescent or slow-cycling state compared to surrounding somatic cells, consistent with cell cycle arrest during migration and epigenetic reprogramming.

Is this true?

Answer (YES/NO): NO